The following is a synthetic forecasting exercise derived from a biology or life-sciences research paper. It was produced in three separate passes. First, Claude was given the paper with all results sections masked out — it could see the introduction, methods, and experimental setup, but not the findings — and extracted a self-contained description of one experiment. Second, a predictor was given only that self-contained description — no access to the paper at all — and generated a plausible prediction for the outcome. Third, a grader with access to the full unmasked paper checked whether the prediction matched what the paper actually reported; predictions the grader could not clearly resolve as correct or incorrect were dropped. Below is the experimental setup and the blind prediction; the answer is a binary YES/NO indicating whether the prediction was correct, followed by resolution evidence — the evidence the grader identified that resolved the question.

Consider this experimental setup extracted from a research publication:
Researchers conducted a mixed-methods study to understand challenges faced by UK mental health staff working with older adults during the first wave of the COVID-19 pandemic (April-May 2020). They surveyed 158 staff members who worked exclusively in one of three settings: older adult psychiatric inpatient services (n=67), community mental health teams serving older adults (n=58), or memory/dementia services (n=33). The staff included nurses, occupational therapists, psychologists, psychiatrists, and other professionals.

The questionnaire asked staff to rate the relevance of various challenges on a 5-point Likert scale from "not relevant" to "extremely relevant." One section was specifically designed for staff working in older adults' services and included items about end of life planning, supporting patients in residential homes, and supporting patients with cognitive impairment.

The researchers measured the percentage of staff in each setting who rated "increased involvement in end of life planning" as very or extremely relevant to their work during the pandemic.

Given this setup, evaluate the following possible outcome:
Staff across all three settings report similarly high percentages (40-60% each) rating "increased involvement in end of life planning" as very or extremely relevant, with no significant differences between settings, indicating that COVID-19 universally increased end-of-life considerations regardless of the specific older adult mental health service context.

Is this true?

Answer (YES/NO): NO